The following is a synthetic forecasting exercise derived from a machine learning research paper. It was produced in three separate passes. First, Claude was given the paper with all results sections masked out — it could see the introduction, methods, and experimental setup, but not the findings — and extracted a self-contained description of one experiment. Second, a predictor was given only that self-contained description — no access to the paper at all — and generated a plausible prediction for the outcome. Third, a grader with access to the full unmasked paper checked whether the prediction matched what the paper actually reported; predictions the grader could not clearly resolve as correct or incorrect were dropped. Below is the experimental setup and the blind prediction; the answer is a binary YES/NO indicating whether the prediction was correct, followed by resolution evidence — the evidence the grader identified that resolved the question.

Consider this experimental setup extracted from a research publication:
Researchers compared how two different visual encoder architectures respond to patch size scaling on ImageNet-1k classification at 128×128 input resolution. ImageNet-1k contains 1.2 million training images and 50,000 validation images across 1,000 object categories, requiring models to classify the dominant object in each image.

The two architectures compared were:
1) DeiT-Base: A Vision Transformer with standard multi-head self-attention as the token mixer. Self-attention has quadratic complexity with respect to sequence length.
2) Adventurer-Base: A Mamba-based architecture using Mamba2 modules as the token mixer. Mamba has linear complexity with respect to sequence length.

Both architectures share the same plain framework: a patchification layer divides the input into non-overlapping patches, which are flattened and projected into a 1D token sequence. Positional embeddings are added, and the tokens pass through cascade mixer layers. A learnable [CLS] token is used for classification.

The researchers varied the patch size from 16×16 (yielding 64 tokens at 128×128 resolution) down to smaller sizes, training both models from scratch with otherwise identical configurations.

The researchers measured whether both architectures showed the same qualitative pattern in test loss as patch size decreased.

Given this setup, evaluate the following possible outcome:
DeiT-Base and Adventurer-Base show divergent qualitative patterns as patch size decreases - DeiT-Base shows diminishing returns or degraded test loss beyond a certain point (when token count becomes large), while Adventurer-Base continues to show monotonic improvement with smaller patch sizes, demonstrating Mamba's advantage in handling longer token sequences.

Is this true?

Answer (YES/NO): NO